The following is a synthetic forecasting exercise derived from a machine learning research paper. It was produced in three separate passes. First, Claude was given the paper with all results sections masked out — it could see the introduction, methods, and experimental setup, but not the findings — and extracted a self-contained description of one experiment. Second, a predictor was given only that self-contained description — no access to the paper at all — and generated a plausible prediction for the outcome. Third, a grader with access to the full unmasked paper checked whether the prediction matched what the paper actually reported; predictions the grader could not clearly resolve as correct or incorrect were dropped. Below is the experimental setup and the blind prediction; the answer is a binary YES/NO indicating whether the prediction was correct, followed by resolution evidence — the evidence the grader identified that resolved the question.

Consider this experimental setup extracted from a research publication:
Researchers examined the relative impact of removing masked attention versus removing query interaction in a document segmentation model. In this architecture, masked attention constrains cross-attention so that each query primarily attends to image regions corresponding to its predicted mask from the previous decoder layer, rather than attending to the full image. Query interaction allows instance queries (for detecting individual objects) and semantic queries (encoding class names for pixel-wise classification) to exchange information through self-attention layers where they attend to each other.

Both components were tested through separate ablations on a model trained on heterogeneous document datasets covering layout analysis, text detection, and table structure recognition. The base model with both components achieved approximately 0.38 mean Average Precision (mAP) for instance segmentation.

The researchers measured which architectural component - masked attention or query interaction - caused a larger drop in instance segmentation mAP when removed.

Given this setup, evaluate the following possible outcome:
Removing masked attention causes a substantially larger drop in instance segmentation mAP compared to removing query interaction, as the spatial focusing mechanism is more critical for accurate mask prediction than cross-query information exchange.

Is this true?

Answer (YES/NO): YES